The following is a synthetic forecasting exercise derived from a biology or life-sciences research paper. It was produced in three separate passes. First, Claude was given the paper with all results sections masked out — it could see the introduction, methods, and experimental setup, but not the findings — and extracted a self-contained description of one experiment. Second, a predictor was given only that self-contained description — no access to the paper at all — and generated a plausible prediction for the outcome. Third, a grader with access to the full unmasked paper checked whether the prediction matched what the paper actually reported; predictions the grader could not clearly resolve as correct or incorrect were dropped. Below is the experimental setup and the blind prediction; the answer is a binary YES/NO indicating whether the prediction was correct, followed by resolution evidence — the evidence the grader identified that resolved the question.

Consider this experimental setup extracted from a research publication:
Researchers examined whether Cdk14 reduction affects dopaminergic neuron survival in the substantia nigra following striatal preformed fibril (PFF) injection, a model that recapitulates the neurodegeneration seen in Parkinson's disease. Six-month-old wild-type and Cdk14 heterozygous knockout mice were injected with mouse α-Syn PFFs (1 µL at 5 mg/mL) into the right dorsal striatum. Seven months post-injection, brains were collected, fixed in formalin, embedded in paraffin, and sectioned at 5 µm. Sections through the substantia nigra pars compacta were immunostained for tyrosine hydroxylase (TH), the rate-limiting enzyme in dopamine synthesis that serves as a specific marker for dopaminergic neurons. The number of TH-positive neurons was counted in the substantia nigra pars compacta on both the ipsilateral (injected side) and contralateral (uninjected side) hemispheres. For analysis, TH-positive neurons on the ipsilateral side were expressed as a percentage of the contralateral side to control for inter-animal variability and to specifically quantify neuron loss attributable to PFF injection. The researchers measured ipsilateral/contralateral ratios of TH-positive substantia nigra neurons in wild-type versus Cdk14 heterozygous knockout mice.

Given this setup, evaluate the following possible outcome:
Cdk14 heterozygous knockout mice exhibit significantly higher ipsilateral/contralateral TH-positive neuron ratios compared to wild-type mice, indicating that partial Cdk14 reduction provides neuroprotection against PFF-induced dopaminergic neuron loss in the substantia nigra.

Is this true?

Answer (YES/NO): NO